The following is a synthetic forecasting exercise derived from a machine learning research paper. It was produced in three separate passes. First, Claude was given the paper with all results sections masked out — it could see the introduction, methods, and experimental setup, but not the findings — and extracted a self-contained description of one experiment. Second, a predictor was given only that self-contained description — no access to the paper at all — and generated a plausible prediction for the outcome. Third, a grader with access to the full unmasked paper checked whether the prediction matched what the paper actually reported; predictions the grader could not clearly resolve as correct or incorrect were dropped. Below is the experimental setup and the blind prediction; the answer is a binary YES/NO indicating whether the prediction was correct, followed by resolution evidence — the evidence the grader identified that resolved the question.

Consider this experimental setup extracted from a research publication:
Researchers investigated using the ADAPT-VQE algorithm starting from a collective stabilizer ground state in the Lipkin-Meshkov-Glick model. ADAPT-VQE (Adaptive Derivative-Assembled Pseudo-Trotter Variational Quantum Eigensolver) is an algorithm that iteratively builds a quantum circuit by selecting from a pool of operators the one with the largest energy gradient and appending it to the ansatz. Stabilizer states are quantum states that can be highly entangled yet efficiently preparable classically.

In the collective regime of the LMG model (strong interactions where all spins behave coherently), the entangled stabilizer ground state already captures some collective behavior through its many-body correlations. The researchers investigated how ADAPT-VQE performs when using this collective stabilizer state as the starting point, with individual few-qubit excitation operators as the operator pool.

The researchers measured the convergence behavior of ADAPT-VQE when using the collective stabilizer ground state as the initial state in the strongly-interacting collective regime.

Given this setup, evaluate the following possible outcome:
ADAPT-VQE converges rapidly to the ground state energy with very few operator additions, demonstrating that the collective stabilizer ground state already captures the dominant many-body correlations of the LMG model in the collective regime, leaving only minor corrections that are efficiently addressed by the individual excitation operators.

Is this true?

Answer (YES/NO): NO